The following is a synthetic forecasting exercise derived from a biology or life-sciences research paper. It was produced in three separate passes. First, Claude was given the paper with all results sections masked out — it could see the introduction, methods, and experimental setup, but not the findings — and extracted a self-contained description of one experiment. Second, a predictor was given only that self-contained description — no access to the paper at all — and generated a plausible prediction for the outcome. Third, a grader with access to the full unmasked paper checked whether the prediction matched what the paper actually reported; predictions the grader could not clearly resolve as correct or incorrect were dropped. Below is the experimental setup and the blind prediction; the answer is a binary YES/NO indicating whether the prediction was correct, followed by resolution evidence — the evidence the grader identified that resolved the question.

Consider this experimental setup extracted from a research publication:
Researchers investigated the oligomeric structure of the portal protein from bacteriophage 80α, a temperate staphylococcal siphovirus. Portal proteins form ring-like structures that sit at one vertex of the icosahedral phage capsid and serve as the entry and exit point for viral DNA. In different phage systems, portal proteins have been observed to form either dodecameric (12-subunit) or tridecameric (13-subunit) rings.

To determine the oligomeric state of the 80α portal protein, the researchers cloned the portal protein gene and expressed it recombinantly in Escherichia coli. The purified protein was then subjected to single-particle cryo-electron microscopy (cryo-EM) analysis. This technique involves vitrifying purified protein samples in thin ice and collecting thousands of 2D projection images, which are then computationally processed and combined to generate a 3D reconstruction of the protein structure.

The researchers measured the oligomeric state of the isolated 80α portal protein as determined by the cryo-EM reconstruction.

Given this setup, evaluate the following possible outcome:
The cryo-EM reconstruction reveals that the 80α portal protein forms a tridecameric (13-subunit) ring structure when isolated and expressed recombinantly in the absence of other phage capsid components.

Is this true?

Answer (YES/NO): YES